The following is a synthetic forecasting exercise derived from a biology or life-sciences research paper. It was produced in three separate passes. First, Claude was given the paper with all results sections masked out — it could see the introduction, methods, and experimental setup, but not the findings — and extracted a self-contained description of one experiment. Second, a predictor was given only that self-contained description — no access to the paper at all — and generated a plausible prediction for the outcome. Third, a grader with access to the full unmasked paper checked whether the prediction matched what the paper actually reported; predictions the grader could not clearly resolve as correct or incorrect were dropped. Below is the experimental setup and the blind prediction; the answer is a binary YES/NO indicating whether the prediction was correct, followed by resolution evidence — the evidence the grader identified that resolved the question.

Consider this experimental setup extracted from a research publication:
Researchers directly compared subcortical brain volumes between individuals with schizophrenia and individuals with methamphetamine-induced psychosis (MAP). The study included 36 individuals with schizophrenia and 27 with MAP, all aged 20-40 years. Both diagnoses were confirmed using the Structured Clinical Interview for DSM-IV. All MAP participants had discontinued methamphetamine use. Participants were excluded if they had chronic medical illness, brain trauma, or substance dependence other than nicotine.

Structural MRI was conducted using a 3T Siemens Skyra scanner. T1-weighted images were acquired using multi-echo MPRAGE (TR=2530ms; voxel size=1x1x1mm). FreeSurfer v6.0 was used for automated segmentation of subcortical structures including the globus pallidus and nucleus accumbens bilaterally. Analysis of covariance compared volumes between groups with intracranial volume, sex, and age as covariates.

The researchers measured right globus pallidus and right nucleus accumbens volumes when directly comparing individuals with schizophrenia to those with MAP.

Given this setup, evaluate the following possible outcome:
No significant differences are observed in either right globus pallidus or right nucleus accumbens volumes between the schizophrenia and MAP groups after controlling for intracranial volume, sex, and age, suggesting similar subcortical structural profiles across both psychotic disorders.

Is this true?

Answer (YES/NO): NO